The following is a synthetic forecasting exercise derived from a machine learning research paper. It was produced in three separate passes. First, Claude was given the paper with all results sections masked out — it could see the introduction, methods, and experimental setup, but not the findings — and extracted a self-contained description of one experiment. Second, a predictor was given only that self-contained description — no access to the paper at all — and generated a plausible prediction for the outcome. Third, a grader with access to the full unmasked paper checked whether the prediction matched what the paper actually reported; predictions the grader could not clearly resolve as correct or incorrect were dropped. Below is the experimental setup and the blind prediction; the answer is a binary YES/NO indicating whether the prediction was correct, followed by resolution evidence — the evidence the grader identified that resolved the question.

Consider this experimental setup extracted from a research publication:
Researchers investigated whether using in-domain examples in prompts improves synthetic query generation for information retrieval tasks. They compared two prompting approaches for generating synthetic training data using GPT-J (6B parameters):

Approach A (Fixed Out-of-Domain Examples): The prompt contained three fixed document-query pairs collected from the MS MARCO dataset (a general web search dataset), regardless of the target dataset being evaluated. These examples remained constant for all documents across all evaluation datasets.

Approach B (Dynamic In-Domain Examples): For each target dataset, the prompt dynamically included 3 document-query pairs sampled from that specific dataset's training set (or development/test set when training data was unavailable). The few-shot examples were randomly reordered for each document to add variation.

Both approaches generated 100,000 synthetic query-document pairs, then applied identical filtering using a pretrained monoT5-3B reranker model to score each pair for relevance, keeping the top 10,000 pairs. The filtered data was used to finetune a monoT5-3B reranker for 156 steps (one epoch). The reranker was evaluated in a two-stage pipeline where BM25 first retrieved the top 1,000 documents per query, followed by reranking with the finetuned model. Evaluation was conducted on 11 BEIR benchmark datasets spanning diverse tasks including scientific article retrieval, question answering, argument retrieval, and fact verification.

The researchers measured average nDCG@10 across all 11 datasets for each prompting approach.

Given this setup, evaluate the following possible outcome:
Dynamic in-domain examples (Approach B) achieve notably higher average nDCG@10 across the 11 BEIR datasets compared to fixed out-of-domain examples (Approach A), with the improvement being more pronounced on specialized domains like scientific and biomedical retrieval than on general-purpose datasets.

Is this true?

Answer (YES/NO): NO